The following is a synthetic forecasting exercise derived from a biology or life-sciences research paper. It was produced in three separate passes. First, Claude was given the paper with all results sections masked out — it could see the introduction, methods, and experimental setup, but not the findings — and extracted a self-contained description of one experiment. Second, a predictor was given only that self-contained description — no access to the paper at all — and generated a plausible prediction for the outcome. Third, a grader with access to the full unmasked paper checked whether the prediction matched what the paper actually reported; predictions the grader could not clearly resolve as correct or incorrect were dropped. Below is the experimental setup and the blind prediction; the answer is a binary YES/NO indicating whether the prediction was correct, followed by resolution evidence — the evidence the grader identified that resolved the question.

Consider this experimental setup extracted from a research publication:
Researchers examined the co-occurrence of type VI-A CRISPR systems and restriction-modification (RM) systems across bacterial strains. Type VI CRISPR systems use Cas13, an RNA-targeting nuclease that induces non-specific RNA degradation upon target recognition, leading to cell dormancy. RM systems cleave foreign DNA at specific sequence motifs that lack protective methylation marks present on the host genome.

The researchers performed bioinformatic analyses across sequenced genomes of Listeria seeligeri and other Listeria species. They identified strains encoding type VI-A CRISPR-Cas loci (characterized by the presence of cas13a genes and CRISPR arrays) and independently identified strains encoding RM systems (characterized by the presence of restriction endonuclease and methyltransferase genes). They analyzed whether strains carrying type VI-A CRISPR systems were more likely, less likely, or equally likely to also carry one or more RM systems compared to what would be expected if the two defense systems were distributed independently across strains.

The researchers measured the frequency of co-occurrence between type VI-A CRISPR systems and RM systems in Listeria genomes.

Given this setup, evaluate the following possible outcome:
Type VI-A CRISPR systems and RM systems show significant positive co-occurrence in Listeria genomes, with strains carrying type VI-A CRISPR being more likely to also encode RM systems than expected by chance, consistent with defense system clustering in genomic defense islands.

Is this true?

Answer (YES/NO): YES